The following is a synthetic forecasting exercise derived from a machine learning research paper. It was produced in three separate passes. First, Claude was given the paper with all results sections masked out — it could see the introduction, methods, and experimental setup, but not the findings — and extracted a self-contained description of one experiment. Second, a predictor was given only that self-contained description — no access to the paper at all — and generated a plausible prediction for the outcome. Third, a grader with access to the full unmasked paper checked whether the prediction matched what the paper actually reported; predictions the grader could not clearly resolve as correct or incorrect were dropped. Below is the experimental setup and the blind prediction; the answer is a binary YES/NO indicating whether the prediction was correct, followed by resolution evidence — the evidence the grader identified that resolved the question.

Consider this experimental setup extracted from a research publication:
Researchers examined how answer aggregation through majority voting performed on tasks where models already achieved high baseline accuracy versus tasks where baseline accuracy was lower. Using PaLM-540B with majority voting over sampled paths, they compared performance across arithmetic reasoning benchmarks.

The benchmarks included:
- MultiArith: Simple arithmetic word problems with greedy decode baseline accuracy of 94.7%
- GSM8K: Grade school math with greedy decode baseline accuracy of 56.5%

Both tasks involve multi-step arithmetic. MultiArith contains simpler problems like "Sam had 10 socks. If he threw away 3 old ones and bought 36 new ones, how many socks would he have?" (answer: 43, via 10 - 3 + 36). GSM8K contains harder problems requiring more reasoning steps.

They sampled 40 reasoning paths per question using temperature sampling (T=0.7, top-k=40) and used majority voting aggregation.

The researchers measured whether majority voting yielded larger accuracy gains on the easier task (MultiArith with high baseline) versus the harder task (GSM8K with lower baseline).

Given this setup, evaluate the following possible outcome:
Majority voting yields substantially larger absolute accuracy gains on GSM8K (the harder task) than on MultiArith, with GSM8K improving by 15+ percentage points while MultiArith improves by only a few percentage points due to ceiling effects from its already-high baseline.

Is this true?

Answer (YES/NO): YES